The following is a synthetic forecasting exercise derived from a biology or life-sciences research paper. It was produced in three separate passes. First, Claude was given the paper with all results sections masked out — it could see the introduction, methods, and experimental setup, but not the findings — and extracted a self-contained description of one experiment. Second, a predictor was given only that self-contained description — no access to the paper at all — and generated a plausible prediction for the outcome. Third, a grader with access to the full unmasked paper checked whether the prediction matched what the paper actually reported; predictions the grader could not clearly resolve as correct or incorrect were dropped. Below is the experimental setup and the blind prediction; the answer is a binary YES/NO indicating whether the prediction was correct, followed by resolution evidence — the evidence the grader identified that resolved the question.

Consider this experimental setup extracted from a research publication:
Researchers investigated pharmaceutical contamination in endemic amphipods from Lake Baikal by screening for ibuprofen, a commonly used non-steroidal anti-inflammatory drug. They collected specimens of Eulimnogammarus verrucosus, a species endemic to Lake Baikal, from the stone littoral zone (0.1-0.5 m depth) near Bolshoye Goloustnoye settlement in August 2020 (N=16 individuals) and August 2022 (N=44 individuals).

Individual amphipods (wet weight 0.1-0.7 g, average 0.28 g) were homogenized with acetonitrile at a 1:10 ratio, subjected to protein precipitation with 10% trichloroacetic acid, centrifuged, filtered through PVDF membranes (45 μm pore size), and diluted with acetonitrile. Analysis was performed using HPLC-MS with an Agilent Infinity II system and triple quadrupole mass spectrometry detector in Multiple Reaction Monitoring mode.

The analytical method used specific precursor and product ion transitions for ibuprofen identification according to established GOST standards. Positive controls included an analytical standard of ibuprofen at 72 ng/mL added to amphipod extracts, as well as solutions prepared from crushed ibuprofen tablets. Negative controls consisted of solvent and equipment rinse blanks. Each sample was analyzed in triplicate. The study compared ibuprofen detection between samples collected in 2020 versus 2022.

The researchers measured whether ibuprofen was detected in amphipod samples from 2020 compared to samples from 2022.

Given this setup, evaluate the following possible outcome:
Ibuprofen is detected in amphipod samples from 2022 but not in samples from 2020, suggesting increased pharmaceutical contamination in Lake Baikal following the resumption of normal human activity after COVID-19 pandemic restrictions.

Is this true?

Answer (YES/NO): NO